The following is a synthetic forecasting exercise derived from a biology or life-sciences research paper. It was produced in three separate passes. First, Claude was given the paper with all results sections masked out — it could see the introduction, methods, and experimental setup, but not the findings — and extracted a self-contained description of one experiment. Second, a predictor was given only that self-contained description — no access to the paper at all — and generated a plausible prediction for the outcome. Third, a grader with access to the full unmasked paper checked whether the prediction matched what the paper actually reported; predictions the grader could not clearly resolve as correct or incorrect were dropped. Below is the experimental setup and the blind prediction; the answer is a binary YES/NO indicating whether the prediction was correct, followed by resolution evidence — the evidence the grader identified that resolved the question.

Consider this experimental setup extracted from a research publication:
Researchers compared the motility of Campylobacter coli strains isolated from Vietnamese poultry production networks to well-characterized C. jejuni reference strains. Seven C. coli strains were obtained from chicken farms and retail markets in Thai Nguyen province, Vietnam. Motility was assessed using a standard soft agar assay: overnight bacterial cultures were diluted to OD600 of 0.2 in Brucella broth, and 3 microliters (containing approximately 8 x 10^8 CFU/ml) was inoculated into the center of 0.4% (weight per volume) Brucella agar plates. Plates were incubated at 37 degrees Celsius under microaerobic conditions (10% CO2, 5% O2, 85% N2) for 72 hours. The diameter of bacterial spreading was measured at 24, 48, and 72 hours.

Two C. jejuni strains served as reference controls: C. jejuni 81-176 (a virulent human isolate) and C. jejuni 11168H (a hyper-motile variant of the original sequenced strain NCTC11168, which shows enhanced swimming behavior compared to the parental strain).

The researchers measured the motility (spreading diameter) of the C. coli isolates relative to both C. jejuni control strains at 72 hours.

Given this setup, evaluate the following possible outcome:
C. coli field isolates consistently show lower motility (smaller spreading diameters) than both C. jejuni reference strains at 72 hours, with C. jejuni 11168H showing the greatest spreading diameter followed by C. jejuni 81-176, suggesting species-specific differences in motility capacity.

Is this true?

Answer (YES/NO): NO